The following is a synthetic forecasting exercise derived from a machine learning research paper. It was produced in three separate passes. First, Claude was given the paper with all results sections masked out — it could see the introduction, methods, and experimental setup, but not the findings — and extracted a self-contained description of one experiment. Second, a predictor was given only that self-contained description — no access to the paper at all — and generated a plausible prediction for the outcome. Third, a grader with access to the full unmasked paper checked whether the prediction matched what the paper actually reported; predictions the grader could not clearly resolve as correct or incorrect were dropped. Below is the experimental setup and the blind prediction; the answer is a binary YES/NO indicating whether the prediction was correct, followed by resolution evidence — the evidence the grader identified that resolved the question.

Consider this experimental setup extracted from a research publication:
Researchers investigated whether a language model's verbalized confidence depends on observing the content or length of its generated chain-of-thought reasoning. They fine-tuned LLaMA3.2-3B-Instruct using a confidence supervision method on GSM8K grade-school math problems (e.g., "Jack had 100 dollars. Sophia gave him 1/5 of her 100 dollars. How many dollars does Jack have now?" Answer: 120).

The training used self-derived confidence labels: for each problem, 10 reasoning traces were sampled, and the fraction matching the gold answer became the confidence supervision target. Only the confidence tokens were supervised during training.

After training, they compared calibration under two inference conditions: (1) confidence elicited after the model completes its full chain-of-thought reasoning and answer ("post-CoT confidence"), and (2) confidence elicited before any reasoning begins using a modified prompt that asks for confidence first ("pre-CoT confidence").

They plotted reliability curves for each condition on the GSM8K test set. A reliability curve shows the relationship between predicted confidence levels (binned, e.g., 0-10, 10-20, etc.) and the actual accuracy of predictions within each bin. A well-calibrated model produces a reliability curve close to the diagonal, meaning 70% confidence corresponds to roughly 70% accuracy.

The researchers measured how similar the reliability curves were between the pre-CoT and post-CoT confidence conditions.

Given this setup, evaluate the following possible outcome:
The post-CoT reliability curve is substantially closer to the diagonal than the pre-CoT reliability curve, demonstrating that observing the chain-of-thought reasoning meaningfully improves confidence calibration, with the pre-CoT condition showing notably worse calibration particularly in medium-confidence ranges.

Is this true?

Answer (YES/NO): NO